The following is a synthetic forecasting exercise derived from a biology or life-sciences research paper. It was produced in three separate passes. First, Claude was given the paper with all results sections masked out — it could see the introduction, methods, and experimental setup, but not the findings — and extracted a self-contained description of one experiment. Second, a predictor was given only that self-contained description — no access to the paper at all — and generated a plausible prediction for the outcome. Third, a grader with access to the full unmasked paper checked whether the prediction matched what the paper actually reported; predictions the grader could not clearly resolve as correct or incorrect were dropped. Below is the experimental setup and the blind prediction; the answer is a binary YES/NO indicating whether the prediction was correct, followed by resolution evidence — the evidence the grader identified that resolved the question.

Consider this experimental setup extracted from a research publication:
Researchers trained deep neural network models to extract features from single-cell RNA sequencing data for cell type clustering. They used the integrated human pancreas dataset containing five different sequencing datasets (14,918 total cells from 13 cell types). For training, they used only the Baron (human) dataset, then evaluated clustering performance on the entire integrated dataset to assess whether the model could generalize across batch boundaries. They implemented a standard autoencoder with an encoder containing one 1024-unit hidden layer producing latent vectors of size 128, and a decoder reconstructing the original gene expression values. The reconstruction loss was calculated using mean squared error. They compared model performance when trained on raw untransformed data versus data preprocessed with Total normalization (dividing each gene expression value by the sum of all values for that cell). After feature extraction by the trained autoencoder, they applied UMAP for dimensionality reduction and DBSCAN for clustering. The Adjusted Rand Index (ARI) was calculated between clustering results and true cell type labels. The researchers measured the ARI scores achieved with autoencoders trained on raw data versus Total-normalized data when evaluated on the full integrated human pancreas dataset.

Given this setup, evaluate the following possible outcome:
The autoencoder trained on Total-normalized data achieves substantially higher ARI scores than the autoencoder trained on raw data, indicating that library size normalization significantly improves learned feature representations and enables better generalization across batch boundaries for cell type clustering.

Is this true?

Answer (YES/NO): YES